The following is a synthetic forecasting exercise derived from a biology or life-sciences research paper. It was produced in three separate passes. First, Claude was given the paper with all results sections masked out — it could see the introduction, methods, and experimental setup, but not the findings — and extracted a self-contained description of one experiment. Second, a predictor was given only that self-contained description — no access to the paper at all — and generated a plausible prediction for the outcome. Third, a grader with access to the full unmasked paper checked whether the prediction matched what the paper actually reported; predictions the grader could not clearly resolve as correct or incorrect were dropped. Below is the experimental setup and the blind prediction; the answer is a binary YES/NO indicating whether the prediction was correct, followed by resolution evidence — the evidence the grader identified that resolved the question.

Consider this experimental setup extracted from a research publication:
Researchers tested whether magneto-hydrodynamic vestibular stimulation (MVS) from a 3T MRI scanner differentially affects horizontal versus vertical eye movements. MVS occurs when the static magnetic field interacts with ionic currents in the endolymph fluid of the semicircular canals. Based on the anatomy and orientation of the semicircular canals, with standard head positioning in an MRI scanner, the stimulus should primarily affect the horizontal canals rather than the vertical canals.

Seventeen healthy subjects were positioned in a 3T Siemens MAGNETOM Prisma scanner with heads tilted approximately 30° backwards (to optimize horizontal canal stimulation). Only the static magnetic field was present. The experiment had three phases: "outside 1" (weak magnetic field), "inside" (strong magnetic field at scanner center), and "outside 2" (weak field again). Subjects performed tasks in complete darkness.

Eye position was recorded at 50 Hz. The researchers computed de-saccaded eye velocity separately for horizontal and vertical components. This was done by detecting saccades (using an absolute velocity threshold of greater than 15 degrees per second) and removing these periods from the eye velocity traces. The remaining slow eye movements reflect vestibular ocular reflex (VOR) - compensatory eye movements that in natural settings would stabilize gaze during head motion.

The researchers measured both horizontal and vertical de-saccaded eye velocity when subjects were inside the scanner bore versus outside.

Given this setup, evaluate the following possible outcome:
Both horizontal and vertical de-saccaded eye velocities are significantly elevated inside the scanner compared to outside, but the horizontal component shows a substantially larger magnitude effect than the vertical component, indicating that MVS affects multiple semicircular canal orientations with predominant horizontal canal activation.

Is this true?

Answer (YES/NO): NO